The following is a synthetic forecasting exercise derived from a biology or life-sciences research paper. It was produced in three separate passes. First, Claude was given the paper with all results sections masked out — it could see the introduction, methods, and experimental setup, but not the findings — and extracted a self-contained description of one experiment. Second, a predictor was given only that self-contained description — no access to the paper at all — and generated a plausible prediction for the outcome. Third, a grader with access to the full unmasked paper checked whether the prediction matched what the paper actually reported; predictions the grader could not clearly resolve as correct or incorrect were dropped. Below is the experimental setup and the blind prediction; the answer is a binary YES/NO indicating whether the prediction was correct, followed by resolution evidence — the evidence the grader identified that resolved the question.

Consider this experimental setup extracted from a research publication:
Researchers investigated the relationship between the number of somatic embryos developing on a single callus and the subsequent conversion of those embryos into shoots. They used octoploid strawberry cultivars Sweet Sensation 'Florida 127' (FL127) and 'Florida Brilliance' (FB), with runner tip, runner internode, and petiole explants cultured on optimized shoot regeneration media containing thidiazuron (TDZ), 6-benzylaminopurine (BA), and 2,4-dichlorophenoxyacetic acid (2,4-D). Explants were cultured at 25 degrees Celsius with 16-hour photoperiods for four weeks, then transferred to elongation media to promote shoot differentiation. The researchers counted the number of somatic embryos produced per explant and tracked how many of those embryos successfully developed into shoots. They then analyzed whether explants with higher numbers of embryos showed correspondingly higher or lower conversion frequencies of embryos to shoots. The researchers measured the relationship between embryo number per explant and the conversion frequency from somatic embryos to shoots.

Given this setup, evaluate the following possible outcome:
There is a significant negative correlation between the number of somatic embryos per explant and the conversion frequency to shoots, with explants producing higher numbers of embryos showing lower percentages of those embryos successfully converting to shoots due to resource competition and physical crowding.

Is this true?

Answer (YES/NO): YES